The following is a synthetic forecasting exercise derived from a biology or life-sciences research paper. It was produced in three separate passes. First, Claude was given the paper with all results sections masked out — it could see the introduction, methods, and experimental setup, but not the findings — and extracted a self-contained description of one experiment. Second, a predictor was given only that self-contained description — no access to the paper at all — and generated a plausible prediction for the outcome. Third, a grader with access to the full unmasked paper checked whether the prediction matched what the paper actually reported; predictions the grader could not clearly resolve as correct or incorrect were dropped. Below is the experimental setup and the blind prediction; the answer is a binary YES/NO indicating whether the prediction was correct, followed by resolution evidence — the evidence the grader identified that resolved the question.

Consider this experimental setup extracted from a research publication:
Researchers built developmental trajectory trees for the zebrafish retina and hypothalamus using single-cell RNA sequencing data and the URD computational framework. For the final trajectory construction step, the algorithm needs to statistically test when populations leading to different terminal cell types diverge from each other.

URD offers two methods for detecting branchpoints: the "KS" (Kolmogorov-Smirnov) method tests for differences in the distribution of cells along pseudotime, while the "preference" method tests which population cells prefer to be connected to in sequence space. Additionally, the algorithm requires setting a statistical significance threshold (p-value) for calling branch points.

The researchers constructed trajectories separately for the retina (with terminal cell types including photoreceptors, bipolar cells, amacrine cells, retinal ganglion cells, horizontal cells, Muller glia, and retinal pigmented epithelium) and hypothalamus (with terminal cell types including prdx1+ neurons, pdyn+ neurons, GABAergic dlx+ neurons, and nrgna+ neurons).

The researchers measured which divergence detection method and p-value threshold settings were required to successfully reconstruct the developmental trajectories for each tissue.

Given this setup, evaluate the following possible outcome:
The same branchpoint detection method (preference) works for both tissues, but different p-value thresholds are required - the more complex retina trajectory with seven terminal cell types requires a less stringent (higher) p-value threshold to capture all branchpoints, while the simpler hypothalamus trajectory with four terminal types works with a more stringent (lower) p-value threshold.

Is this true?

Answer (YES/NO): NO